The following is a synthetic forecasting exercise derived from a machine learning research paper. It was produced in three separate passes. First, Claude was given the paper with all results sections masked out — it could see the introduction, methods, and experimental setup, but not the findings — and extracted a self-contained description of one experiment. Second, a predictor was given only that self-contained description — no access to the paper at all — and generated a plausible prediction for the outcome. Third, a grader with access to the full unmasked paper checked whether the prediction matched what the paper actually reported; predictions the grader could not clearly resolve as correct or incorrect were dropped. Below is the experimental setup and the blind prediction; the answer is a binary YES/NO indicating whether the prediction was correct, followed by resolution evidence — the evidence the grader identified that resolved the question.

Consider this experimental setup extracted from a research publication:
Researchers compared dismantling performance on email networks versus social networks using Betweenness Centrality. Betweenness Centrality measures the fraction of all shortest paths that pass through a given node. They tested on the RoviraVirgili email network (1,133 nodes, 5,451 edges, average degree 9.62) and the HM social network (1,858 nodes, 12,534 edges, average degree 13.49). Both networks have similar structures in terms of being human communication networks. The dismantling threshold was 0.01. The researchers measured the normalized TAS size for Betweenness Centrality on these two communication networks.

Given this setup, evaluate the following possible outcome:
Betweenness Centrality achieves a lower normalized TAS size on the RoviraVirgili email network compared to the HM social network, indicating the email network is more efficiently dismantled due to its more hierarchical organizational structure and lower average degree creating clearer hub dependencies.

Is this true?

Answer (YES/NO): NO